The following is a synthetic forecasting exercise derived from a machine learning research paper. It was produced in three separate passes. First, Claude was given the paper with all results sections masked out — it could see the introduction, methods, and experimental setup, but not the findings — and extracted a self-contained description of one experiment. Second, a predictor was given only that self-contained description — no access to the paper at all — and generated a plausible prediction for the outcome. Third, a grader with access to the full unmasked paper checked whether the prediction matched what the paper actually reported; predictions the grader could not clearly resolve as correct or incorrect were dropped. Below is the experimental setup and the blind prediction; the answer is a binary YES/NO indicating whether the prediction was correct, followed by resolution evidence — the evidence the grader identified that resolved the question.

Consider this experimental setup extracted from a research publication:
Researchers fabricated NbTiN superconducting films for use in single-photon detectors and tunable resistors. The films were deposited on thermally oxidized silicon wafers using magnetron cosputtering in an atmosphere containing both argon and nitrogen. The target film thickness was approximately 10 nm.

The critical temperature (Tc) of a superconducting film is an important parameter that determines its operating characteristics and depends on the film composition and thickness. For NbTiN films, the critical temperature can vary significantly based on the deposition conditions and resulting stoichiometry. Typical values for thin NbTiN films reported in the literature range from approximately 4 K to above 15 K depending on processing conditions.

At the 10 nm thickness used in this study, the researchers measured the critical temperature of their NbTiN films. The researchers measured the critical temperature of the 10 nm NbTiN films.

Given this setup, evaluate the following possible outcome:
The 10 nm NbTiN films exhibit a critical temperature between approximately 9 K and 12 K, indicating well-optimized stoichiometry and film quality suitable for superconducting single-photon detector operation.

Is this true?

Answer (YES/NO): NO